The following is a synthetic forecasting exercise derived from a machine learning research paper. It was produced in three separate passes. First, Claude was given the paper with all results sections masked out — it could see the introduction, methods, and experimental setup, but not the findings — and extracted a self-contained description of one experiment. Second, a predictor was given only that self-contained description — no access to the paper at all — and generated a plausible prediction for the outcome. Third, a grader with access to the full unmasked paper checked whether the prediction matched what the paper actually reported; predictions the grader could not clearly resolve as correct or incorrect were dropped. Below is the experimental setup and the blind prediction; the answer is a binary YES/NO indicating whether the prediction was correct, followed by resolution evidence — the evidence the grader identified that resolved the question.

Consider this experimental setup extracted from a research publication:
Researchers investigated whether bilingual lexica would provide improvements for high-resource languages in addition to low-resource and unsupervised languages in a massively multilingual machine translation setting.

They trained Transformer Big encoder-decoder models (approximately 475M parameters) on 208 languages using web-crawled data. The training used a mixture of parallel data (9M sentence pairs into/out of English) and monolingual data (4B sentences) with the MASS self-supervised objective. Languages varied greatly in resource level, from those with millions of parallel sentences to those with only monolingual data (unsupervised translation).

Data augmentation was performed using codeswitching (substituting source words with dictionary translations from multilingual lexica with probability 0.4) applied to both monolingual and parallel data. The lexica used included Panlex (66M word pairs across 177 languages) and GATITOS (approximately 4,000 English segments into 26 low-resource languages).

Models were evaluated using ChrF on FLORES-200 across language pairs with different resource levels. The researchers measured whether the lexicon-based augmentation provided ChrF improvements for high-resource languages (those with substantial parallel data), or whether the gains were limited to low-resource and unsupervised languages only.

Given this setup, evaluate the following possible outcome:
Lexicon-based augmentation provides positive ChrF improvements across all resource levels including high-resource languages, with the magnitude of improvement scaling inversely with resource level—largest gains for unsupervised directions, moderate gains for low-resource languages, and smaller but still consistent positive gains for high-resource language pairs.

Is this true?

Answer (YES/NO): YES